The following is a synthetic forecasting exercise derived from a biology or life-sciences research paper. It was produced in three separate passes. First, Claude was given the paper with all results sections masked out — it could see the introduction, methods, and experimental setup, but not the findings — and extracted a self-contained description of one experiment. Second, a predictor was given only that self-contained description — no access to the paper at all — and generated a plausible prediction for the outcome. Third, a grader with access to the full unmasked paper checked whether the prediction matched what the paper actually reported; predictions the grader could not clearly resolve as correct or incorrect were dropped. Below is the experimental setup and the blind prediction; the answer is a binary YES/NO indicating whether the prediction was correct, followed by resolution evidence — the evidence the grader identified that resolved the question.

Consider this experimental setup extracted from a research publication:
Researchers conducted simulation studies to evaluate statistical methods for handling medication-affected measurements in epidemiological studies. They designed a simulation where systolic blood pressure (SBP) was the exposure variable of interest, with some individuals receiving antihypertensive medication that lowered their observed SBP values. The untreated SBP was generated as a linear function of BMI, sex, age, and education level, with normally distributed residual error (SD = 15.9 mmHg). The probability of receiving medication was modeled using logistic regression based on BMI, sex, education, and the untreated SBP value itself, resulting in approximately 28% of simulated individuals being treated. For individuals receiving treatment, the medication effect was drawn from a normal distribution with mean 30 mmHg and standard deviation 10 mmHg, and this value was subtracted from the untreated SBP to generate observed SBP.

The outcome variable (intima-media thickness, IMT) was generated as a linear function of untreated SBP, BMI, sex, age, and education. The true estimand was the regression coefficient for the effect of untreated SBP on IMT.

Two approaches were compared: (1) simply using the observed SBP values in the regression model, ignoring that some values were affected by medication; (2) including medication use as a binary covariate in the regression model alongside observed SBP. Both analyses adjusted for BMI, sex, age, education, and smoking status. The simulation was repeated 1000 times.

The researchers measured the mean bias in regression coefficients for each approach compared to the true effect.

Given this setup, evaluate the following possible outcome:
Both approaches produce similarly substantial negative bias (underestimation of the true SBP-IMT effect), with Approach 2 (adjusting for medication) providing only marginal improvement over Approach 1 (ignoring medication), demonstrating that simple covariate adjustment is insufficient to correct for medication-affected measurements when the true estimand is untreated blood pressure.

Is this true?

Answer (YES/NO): NO